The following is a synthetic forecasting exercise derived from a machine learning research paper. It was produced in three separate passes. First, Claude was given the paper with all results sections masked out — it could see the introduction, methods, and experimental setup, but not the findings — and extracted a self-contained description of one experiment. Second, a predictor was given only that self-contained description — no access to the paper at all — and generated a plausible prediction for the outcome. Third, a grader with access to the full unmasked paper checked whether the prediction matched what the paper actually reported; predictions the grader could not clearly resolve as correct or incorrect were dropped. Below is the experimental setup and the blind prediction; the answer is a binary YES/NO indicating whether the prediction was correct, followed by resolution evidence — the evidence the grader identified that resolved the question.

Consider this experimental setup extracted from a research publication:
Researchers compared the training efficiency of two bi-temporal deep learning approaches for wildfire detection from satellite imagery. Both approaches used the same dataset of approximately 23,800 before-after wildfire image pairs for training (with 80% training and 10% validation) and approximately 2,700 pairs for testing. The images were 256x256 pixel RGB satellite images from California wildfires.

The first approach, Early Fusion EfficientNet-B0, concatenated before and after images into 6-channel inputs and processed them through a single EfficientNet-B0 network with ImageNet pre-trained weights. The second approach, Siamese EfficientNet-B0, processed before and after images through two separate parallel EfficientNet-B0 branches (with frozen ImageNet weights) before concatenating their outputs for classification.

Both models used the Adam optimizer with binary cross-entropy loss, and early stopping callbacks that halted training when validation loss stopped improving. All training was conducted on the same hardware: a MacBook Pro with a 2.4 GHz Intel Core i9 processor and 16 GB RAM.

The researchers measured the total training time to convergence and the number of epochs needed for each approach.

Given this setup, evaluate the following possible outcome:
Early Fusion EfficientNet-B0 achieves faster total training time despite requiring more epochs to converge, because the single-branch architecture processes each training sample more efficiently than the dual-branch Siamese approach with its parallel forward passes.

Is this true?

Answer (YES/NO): NO